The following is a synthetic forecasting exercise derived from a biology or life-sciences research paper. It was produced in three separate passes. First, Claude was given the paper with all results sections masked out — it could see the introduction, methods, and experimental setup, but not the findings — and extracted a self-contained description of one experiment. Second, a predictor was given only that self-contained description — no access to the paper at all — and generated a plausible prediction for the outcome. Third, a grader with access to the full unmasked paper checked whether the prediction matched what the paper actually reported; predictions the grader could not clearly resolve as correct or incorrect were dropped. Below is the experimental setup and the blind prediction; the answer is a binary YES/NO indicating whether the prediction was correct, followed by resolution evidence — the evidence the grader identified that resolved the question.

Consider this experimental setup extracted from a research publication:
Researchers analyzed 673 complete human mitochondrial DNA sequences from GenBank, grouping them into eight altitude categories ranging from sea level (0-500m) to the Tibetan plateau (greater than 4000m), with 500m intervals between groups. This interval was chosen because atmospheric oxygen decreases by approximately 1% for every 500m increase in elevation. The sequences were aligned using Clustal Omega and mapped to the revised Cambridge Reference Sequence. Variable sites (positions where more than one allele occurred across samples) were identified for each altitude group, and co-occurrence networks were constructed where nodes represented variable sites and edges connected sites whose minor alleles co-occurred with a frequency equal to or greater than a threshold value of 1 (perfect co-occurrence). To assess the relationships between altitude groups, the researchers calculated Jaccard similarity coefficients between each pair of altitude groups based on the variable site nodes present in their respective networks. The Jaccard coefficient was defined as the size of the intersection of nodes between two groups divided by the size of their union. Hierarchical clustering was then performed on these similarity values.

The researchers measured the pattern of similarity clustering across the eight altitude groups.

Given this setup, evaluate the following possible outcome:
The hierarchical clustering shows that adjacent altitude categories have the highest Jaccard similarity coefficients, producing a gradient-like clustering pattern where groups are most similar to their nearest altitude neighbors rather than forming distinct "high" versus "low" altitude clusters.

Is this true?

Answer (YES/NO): NO